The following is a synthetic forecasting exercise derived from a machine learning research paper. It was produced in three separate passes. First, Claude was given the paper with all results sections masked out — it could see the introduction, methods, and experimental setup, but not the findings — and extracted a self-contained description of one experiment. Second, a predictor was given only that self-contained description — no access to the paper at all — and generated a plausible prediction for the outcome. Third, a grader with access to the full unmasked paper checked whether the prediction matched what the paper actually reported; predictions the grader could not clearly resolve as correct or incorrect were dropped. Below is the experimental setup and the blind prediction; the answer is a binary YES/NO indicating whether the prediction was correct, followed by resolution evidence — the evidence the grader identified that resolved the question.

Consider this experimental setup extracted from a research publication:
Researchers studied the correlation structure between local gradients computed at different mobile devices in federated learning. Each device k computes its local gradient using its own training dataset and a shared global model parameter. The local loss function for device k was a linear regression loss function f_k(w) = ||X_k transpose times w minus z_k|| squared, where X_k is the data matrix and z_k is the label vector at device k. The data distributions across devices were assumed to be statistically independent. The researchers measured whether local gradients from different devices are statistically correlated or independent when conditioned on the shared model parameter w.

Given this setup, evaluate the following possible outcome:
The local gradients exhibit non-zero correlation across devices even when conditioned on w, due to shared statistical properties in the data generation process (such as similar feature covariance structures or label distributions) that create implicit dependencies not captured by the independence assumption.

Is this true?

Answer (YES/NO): NO